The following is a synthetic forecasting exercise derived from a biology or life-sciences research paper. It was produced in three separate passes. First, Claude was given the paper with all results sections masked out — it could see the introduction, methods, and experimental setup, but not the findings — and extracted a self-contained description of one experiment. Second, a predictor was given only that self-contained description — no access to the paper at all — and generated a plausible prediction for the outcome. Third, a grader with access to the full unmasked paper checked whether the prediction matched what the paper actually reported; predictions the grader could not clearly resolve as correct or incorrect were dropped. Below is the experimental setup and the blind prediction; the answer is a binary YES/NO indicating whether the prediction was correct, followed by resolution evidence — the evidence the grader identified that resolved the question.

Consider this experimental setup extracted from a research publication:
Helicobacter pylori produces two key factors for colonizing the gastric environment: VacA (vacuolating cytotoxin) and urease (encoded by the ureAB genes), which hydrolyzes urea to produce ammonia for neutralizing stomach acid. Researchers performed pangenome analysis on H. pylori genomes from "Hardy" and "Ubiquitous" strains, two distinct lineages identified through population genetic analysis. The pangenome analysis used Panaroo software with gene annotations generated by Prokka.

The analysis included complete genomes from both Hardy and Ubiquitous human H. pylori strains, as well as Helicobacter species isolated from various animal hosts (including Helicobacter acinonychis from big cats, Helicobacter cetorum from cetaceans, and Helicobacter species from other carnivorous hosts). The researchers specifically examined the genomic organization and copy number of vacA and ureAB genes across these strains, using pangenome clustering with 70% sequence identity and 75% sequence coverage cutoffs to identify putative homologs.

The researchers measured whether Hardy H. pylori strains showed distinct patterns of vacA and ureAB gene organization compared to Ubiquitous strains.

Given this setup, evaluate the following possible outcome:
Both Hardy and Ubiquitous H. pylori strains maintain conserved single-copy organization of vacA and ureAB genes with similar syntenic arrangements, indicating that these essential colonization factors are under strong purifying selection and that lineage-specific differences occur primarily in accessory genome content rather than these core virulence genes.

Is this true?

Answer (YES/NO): NO